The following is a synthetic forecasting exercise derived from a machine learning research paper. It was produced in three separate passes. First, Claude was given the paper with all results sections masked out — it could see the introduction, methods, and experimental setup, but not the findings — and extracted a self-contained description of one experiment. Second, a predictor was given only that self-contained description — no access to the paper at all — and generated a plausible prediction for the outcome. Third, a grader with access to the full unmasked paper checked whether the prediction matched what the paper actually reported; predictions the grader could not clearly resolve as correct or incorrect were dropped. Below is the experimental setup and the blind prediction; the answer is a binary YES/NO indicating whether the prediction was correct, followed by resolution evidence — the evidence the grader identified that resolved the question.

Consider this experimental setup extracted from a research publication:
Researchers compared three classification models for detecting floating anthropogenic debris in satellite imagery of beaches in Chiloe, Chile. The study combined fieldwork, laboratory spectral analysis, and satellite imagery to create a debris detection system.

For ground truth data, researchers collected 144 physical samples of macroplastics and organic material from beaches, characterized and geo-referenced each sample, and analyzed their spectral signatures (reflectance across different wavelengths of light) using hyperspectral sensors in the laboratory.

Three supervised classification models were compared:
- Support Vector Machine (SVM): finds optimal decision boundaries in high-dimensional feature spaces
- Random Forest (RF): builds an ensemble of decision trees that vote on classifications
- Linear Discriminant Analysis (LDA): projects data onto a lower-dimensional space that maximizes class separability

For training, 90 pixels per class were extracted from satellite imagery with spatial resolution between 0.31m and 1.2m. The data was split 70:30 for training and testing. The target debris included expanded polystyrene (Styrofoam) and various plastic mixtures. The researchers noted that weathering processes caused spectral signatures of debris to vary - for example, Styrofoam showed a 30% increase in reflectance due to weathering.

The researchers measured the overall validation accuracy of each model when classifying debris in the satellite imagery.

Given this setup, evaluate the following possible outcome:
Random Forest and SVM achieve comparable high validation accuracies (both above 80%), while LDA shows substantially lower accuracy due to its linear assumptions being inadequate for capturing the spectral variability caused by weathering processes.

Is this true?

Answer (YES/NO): NO